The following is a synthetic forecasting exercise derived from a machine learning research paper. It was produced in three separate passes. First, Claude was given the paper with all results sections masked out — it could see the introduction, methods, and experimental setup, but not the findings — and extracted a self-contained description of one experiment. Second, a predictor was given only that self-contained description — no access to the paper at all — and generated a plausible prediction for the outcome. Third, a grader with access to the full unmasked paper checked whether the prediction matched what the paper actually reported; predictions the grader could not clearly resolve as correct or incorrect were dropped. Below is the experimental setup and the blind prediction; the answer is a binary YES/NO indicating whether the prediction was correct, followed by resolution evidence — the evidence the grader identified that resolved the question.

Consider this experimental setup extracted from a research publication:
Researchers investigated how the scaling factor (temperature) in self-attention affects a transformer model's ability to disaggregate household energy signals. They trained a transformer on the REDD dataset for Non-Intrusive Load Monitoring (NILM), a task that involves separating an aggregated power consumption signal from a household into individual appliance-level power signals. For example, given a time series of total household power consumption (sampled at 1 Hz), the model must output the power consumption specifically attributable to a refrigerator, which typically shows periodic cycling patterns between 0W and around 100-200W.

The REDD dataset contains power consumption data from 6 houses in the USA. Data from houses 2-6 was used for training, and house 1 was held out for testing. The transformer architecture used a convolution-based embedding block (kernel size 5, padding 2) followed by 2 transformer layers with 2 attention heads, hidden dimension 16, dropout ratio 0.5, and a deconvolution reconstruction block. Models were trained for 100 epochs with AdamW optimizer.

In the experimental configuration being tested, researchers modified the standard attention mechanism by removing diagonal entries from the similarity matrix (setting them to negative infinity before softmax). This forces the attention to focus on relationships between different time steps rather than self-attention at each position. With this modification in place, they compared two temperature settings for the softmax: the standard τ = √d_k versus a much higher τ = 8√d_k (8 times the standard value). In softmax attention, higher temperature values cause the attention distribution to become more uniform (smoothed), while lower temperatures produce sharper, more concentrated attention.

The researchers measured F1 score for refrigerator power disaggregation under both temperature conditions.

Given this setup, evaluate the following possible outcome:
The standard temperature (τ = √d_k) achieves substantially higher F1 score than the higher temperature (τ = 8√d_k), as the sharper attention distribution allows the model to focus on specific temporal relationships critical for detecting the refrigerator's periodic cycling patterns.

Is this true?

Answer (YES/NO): YES